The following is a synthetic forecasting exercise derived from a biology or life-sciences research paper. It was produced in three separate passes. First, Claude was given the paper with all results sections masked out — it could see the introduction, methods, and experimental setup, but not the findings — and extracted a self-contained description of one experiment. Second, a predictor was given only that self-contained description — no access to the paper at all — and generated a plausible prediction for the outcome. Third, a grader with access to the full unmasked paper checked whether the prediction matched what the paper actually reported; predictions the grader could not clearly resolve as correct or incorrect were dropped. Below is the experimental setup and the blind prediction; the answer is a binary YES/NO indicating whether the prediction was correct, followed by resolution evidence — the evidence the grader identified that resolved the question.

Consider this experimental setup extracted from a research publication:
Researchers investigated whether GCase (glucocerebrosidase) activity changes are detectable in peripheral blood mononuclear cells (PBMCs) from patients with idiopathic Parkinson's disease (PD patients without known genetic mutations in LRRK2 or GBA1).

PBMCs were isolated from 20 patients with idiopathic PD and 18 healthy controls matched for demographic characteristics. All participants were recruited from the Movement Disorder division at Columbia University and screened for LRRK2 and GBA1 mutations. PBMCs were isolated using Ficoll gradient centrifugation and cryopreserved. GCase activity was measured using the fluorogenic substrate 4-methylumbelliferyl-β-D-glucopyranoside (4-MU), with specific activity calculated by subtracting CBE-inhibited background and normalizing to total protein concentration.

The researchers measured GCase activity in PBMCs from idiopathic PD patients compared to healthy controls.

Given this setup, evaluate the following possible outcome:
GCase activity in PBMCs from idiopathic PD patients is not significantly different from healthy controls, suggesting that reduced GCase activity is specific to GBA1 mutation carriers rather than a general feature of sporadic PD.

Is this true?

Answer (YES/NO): YES